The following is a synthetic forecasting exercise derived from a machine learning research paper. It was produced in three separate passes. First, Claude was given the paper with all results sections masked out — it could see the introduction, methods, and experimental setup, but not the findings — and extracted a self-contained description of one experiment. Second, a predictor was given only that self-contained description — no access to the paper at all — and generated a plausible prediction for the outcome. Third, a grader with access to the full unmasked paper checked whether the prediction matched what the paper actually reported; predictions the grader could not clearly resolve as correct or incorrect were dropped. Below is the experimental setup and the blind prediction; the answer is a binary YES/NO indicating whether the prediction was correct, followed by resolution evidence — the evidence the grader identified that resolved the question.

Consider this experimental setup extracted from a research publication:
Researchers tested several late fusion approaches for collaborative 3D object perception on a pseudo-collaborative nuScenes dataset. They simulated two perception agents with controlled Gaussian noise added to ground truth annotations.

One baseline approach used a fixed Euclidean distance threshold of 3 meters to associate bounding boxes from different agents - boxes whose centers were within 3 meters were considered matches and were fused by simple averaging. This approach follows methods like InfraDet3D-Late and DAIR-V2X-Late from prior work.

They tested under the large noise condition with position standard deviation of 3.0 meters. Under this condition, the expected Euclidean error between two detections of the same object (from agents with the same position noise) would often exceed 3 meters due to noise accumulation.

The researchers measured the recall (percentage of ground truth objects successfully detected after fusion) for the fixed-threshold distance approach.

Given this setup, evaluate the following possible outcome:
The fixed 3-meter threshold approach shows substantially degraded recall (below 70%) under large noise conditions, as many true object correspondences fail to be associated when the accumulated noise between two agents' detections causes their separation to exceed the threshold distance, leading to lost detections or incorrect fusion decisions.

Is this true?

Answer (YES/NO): NO